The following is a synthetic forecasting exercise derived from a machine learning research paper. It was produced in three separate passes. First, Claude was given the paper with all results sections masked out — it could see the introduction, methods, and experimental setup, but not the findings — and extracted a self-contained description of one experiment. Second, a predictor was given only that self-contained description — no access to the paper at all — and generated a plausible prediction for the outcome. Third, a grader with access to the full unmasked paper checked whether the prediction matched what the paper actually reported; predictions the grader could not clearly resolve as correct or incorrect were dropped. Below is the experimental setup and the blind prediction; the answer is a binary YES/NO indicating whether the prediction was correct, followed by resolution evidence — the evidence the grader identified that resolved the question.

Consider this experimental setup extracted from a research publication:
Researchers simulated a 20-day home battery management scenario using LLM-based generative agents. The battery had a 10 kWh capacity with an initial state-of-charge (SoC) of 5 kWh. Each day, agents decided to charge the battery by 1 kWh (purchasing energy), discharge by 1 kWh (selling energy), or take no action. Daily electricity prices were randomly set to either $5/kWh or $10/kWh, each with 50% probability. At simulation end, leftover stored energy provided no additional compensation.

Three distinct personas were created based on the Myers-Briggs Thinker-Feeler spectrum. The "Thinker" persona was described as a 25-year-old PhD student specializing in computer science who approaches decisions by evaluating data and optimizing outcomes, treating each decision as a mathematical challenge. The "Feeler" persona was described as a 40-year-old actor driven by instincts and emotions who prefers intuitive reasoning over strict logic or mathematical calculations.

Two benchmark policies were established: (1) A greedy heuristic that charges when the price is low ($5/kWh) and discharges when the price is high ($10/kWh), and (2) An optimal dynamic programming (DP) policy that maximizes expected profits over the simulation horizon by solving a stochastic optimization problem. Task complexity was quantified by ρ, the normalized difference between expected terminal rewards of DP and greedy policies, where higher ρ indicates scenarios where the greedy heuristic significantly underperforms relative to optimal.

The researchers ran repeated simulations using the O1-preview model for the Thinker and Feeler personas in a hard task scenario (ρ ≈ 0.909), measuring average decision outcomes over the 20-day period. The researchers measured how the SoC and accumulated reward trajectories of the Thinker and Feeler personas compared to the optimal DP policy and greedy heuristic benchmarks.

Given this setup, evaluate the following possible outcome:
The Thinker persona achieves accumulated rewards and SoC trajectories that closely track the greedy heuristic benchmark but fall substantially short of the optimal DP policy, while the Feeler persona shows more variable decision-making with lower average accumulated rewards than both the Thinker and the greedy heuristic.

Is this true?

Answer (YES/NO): NO